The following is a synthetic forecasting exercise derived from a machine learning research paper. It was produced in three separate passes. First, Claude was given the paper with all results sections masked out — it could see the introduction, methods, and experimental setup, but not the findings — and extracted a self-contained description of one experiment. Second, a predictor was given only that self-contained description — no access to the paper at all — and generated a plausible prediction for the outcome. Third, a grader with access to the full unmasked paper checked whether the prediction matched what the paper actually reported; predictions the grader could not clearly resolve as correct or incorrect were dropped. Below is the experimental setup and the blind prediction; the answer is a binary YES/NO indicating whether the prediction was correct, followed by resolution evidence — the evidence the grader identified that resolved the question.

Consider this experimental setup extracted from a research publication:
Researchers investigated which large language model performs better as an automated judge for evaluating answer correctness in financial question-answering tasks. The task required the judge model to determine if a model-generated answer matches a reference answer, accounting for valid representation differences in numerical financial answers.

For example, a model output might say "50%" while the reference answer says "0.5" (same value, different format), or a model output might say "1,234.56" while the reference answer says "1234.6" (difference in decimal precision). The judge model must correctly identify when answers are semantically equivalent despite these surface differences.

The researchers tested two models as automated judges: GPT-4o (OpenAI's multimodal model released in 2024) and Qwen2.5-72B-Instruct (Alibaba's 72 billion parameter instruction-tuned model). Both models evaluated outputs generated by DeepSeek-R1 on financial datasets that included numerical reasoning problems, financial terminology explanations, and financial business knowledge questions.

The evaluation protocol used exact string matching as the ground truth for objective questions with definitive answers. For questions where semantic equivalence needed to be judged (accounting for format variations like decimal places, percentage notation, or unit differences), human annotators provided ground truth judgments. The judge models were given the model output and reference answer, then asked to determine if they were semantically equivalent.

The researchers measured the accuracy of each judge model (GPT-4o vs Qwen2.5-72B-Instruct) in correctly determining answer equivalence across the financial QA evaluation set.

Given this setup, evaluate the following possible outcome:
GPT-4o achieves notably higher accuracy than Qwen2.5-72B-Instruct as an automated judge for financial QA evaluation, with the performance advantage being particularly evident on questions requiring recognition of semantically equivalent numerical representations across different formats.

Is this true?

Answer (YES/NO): NO